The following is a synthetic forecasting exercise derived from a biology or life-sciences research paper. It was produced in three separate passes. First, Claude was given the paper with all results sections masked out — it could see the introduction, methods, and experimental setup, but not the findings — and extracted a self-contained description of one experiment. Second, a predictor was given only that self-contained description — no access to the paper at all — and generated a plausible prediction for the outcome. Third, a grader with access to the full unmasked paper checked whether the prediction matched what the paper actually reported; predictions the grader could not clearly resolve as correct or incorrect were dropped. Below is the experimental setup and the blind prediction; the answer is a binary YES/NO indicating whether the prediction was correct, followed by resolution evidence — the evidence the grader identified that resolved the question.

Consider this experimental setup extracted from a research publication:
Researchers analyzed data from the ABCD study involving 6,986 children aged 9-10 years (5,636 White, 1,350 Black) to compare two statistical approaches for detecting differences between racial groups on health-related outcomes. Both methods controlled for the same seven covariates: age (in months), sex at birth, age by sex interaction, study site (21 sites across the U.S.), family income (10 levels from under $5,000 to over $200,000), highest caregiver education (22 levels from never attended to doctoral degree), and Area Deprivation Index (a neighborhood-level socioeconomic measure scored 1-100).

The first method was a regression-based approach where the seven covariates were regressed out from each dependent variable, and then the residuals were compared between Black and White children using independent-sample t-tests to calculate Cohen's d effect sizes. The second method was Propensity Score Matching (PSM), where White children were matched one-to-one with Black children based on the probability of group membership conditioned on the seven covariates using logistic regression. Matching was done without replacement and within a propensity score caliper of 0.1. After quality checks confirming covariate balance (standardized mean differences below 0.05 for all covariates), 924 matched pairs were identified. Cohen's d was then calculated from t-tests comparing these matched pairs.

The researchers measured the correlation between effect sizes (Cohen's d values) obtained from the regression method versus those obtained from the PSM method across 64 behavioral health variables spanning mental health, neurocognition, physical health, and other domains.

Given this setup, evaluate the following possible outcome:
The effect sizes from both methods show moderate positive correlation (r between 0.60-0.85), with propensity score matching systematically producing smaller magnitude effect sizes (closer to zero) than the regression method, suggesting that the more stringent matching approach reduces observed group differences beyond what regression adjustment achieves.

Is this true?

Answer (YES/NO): NO